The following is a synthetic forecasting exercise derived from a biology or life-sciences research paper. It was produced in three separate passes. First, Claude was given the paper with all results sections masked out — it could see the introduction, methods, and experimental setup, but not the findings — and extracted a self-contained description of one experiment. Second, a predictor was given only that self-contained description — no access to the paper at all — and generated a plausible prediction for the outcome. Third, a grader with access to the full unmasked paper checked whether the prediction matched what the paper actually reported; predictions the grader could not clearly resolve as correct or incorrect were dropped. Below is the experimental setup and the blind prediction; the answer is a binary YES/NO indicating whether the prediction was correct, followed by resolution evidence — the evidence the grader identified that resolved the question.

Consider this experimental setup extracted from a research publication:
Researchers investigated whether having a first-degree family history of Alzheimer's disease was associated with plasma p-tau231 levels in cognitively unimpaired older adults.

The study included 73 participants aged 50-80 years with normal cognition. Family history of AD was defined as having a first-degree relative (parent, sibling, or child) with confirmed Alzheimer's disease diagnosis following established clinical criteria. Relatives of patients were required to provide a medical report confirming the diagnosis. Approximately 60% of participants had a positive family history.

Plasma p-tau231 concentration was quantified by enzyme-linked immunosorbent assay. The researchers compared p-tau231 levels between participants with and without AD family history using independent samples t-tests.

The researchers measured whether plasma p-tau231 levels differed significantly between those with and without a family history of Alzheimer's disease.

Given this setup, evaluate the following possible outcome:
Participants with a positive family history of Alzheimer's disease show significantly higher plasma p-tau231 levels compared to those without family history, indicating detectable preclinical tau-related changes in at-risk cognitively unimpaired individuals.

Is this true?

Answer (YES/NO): NO